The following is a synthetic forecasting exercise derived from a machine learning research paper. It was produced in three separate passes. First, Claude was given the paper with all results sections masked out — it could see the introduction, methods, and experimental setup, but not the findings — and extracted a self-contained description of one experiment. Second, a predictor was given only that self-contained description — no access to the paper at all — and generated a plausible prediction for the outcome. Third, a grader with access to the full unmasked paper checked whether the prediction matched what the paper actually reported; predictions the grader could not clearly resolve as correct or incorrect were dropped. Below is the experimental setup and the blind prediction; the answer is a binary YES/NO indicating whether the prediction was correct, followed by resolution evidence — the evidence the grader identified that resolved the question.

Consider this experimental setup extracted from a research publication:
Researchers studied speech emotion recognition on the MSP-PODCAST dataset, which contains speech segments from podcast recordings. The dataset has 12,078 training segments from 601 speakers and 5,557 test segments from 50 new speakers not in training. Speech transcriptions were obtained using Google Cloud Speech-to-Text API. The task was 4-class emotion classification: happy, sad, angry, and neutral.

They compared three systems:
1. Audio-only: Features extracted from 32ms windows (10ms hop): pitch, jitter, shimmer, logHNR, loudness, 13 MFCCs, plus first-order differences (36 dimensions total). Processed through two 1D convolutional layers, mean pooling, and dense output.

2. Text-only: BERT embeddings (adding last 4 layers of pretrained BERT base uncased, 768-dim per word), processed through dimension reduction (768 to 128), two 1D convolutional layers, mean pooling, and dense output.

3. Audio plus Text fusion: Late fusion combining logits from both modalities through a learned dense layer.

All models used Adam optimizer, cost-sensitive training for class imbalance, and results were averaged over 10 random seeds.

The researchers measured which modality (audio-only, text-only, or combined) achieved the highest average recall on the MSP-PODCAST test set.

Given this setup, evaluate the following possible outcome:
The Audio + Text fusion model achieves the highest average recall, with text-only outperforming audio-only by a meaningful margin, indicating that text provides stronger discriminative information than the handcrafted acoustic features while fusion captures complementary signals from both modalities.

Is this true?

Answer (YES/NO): YES